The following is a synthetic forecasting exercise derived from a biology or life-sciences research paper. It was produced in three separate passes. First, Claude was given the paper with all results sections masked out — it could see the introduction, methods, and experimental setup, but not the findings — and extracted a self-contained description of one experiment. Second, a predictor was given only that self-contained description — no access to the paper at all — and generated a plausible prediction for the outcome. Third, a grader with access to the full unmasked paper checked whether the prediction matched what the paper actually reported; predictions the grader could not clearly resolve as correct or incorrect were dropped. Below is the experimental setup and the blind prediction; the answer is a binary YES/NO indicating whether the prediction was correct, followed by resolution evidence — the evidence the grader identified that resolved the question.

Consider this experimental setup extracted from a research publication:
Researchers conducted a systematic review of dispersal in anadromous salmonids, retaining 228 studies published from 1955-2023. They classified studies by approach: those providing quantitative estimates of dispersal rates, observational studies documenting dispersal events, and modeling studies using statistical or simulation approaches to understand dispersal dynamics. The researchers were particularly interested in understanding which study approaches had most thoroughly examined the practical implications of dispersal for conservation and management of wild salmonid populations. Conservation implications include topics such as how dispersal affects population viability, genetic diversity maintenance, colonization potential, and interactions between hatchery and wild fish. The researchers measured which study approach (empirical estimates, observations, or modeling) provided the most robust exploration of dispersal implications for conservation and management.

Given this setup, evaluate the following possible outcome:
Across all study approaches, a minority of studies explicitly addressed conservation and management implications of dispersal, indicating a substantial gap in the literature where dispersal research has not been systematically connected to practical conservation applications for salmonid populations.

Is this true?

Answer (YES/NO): YES